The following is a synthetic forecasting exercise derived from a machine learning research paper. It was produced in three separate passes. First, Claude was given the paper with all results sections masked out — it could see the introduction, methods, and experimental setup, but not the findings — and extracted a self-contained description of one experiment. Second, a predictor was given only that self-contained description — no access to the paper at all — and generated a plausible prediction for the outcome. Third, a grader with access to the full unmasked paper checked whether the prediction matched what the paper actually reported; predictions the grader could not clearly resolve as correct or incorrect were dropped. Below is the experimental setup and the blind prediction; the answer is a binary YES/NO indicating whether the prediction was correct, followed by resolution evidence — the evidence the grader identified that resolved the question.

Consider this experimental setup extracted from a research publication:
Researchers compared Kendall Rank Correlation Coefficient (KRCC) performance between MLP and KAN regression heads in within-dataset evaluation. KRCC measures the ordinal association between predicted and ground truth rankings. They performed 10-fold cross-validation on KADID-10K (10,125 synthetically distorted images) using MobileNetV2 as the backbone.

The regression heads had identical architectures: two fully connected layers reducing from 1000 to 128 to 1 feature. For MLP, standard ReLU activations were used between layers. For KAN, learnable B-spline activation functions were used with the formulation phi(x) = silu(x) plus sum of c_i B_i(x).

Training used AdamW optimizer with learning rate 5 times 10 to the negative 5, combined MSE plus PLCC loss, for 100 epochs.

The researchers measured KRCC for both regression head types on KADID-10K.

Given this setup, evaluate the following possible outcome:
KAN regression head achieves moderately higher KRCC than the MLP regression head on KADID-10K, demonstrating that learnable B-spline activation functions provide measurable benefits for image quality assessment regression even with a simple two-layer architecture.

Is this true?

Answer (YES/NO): YES